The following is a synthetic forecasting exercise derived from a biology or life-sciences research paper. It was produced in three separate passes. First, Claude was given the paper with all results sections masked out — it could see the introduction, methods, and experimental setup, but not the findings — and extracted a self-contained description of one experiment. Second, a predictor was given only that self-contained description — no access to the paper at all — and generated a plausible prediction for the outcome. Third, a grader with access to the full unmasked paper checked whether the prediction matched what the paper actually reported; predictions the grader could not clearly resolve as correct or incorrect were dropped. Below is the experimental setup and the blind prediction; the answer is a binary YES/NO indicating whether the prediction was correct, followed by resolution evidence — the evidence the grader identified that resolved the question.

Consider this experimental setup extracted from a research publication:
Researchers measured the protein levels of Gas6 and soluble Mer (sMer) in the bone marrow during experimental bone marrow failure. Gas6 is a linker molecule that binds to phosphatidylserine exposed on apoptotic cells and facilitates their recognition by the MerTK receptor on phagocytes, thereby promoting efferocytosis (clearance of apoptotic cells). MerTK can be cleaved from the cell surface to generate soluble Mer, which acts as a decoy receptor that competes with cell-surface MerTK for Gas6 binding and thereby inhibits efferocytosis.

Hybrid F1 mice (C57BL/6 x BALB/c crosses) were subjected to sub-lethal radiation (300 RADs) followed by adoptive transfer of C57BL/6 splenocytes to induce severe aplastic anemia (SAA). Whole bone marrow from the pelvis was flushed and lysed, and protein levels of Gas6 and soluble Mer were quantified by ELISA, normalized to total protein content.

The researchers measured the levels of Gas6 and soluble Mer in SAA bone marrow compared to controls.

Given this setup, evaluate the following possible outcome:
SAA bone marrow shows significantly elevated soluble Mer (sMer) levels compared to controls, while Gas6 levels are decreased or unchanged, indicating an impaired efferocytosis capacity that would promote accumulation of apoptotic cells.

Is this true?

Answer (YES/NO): NO